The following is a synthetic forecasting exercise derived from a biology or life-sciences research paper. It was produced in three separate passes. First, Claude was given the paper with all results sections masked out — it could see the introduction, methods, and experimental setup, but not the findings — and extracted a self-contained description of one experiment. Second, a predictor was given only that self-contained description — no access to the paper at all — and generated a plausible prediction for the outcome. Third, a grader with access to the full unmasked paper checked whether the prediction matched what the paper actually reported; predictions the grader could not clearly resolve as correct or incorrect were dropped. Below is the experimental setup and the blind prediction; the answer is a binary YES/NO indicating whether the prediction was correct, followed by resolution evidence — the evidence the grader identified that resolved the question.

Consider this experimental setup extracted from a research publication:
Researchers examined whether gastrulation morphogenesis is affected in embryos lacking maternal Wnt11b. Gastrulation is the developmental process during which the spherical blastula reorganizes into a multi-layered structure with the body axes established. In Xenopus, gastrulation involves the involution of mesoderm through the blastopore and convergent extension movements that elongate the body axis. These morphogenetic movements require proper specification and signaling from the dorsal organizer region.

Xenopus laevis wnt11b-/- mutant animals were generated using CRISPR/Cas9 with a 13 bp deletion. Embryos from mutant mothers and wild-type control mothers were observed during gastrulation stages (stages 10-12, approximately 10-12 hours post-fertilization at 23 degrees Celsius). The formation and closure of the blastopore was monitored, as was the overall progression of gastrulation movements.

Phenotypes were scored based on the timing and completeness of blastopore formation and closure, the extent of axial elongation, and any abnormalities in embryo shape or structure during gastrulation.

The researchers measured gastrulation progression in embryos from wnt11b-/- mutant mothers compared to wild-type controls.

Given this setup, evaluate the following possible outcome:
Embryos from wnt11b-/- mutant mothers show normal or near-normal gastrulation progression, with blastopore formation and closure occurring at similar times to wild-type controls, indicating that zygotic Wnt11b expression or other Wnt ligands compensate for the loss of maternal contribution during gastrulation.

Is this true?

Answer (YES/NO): NO